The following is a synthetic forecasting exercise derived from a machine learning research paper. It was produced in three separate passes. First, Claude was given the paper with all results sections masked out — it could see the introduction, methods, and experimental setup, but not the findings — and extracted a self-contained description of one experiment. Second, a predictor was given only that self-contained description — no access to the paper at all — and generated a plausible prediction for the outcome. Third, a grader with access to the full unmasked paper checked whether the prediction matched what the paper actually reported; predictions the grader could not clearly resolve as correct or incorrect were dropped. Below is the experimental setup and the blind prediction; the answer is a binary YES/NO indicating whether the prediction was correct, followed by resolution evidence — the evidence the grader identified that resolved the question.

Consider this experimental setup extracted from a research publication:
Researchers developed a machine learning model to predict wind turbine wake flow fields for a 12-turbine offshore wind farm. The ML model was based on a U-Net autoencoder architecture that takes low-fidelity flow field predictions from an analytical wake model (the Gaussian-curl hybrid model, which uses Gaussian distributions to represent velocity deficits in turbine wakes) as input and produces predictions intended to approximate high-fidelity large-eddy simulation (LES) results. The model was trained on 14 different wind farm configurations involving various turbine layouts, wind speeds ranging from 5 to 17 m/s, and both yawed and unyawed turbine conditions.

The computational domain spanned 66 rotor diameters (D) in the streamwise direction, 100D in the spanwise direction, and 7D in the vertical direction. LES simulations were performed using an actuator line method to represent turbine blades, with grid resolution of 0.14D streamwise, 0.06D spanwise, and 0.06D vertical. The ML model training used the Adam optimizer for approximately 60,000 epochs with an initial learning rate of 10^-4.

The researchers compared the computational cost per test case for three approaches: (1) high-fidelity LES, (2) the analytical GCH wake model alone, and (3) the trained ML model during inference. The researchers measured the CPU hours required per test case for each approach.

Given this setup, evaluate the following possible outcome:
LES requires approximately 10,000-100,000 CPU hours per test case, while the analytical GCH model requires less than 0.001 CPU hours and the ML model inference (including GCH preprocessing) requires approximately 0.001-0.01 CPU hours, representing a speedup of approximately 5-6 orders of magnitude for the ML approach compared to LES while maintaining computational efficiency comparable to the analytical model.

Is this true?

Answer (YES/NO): NO